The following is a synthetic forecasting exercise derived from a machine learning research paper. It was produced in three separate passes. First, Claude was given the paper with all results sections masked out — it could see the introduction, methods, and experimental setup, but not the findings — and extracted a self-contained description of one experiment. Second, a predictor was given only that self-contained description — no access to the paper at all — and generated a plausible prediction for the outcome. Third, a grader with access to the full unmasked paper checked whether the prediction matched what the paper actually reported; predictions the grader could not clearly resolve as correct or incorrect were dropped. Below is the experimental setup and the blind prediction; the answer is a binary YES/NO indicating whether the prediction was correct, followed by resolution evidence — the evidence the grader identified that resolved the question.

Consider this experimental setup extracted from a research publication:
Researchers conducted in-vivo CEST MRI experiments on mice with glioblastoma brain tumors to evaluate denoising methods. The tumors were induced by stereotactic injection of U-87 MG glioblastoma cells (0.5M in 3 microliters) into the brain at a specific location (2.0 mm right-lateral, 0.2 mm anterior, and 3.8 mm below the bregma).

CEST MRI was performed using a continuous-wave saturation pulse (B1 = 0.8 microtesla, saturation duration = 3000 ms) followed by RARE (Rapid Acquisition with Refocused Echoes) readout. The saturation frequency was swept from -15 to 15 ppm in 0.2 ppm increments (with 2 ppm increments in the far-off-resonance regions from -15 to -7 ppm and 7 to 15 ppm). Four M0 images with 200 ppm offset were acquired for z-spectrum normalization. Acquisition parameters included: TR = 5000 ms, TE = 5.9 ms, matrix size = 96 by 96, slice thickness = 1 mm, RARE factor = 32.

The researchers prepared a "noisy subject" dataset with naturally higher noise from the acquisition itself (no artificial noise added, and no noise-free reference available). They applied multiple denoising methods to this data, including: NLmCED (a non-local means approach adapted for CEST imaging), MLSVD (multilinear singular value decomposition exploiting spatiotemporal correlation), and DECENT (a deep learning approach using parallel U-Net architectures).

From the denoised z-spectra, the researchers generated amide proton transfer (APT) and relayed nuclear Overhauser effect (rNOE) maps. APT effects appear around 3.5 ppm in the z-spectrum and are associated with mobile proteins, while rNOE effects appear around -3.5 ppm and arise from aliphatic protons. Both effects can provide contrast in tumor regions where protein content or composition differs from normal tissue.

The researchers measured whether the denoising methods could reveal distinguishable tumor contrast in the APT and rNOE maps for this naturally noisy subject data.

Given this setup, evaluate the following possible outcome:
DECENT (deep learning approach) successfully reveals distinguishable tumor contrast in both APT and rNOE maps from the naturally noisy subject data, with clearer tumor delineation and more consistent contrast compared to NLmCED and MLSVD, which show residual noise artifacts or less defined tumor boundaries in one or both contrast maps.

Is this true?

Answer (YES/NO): NO